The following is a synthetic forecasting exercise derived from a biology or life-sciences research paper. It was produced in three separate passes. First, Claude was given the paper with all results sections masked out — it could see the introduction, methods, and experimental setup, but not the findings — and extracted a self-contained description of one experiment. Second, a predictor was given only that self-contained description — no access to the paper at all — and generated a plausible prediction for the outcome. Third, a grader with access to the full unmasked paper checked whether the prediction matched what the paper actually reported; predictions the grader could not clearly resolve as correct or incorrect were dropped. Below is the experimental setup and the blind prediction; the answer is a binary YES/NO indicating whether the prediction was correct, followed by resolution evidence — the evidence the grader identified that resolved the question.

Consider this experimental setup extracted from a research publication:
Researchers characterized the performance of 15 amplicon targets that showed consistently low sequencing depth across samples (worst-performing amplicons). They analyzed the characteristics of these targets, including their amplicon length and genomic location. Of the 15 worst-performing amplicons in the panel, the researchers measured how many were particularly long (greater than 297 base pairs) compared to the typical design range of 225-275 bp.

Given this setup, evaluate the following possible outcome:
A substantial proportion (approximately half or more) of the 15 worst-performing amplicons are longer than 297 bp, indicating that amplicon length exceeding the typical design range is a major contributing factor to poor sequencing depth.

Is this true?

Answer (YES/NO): YES